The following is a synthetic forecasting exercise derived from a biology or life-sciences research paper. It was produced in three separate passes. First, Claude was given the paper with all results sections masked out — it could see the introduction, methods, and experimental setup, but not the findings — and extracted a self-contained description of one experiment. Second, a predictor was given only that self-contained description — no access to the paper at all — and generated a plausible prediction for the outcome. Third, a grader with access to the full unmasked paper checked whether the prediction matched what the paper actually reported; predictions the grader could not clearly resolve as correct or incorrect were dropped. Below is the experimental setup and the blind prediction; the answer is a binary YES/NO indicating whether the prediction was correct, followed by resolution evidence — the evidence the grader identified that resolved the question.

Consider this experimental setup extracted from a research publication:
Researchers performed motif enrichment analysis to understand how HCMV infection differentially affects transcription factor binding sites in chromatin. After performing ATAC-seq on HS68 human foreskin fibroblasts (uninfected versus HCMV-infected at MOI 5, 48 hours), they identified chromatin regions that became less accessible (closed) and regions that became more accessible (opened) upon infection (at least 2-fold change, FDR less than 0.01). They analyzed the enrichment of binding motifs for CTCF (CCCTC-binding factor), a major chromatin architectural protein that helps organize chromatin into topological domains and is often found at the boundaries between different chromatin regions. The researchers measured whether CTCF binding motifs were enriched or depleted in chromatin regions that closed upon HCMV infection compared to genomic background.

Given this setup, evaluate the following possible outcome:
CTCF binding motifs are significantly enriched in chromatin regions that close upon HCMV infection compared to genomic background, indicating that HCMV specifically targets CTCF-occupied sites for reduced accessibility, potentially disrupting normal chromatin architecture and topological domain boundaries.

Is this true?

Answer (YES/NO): NO